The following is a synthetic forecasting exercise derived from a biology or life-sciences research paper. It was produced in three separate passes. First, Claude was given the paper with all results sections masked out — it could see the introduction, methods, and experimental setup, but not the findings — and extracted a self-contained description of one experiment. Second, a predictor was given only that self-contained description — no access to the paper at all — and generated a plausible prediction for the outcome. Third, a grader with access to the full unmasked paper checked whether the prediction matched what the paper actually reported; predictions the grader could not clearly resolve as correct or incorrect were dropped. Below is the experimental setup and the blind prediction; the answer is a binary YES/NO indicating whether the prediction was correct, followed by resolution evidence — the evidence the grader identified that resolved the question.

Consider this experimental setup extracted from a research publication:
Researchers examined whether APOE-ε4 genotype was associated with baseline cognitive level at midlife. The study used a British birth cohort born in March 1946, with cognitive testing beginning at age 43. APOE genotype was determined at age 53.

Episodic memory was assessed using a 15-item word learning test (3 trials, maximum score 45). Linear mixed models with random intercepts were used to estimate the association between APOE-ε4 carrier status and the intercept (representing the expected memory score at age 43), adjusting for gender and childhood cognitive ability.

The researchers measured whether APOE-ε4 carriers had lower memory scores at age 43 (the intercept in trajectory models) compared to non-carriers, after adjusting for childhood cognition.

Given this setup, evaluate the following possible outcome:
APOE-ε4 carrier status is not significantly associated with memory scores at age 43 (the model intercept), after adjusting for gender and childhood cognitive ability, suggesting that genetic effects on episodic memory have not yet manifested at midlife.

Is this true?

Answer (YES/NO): YES